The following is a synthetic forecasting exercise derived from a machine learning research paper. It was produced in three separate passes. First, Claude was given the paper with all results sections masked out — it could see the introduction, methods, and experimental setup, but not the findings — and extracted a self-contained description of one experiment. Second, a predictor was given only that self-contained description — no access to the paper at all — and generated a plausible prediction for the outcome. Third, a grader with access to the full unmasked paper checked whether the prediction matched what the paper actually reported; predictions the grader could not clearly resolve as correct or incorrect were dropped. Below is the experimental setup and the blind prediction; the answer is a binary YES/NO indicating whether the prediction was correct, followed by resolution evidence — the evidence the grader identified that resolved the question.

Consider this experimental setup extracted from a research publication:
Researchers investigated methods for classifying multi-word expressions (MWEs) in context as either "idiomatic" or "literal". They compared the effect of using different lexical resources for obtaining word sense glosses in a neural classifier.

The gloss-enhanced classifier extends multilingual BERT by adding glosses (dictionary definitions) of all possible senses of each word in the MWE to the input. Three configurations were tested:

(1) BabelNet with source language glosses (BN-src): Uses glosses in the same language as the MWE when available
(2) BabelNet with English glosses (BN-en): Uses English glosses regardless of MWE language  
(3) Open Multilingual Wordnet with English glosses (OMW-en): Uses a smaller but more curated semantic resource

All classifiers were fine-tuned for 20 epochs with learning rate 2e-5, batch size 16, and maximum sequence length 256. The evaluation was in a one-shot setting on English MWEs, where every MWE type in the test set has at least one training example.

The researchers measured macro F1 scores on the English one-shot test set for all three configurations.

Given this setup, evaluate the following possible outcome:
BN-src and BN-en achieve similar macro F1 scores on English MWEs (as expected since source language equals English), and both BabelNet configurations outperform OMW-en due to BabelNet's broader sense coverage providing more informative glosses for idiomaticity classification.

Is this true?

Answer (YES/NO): YES